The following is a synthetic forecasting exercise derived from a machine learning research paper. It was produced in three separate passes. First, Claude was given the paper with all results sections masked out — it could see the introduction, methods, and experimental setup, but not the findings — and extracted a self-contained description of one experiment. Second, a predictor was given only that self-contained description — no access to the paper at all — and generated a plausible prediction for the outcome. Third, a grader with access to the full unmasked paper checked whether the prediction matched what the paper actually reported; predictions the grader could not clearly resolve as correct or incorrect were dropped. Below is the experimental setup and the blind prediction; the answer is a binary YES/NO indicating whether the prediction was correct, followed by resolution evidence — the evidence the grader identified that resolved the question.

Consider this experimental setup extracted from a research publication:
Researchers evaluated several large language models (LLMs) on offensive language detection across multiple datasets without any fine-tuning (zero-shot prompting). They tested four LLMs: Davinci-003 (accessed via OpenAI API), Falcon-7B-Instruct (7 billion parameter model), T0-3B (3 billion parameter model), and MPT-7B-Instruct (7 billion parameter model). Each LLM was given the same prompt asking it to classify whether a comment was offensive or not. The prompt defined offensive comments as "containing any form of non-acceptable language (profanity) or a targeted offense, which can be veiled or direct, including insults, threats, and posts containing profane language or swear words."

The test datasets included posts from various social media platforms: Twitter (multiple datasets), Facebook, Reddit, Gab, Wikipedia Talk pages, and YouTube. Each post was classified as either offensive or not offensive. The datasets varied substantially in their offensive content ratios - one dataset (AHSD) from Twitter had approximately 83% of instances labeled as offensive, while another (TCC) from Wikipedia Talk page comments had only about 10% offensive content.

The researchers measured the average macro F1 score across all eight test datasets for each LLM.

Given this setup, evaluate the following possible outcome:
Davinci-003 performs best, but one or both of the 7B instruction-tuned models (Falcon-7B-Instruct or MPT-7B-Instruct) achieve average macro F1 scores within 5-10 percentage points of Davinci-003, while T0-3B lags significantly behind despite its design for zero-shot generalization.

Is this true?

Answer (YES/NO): NO